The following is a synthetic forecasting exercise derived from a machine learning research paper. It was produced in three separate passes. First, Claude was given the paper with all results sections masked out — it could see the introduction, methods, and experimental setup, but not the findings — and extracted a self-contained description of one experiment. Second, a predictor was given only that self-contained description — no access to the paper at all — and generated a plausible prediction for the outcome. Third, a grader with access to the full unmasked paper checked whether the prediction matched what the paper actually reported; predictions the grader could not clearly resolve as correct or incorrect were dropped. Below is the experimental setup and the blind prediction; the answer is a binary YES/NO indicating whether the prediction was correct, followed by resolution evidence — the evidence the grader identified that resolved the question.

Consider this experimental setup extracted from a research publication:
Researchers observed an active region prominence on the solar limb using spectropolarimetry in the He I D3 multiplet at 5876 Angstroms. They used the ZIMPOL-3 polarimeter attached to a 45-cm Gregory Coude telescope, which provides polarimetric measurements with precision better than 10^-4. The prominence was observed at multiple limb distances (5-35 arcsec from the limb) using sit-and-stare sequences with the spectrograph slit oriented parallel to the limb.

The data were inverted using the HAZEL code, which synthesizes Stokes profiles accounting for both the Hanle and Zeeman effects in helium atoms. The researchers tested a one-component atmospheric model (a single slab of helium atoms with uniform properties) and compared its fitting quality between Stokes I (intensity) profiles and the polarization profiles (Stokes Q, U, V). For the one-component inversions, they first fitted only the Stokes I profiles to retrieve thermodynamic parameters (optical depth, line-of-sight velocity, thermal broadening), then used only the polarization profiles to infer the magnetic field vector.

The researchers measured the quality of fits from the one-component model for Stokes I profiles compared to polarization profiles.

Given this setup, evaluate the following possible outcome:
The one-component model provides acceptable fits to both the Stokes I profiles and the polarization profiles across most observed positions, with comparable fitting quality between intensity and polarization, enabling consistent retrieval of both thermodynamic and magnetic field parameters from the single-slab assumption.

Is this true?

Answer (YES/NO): NO